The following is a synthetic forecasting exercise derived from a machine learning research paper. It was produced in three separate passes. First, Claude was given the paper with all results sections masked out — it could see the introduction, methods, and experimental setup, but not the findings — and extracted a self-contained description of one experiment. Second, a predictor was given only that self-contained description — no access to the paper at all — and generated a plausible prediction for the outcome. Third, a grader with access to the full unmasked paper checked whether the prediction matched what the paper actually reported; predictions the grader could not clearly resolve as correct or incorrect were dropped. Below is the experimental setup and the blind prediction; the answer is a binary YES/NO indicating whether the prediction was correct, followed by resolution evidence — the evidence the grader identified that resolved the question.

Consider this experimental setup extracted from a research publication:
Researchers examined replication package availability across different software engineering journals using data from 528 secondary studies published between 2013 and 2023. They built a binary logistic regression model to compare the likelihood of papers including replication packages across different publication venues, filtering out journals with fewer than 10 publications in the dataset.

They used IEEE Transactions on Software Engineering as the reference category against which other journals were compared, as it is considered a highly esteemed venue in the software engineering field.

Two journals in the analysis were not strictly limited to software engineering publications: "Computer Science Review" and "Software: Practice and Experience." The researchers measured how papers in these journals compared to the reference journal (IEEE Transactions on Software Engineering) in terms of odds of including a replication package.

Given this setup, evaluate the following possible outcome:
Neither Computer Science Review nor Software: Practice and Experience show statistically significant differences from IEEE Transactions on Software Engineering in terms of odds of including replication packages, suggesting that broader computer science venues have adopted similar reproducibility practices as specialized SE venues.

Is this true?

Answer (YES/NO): NO